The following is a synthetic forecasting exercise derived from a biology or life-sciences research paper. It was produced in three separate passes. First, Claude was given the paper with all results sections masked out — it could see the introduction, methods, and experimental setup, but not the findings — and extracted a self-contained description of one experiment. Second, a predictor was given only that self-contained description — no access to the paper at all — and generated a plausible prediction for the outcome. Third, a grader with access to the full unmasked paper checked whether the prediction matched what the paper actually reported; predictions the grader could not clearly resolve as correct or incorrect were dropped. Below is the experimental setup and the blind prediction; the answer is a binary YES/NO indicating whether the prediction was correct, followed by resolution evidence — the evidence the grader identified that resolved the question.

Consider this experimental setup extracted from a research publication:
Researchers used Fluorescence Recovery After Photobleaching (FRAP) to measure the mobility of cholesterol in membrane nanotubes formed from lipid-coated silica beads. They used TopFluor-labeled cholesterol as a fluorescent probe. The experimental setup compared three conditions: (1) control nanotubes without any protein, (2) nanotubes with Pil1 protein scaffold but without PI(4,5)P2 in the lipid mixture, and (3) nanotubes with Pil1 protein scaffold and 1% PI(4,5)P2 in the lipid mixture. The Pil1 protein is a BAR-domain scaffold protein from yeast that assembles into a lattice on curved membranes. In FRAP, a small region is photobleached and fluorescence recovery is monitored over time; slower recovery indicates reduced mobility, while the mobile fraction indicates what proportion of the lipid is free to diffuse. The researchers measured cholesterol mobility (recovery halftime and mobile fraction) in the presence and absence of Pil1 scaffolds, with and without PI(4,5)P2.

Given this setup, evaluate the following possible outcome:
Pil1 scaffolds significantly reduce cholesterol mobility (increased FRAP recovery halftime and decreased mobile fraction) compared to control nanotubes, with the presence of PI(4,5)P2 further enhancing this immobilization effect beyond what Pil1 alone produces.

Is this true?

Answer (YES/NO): NO